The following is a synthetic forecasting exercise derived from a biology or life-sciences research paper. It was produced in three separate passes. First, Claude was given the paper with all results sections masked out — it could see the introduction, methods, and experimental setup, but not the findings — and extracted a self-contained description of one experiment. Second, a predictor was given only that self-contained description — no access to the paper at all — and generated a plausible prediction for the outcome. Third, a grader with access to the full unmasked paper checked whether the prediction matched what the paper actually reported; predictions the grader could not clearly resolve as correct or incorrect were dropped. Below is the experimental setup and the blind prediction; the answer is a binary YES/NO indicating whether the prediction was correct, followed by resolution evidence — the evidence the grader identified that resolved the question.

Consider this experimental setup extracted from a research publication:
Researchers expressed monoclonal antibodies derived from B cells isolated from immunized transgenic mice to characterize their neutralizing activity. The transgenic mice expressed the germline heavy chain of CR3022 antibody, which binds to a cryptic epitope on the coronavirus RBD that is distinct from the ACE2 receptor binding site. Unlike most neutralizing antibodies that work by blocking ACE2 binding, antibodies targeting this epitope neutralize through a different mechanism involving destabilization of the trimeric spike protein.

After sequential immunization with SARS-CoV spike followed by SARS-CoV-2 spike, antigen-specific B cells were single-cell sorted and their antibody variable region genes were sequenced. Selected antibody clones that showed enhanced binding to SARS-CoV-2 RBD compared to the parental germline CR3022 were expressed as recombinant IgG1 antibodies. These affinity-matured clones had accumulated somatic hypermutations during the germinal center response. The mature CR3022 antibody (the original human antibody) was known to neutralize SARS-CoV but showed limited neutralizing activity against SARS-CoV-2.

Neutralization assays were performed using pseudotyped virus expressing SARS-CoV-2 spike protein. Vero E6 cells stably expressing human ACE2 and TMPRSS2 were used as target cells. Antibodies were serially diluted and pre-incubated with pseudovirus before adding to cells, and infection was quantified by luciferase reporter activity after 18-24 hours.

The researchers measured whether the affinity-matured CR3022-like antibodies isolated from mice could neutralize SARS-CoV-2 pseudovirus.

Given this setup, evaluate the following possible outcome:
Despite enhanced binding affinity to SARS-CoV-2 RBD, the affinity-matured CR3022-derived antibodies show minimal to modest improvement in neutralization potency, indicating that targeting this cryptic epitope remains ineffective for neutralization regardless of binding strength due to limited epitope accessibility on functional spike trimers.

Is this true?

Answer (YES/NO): NO